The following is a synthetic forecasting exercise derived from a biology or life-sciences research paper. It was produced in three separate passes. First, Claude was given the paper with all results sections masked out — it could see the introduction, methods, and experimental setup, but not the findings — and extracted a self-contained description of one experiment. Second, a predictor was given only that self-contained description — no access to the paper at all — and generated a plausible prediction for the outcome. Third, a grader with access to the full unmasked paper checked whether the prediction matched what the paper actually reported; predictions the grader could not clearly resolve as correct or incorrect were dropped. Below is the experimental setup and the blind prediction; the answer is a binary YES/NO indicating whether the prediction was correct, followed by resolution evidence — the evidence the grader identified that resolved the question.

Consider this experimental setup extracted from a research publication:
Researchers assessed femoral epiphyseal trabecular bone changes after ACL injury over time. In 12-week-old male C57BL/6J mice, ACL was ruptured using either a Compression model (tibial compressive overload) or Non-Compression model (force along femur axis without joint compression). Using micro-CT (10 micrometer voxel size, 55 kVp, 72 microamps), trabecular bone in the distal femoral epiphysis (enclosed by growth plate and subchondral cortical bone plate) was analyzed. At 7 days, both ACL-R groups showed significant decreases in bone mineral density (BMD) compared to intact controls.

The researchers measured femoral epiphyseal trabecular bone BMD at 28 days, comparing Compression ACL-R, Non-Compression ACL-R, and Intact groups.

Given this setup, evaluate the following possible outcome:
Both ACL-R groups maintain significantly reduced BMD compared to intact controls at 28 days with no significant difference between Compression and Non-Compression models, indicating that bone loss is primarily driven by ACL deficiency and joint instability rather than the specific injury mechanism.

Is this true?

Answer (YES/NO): NO